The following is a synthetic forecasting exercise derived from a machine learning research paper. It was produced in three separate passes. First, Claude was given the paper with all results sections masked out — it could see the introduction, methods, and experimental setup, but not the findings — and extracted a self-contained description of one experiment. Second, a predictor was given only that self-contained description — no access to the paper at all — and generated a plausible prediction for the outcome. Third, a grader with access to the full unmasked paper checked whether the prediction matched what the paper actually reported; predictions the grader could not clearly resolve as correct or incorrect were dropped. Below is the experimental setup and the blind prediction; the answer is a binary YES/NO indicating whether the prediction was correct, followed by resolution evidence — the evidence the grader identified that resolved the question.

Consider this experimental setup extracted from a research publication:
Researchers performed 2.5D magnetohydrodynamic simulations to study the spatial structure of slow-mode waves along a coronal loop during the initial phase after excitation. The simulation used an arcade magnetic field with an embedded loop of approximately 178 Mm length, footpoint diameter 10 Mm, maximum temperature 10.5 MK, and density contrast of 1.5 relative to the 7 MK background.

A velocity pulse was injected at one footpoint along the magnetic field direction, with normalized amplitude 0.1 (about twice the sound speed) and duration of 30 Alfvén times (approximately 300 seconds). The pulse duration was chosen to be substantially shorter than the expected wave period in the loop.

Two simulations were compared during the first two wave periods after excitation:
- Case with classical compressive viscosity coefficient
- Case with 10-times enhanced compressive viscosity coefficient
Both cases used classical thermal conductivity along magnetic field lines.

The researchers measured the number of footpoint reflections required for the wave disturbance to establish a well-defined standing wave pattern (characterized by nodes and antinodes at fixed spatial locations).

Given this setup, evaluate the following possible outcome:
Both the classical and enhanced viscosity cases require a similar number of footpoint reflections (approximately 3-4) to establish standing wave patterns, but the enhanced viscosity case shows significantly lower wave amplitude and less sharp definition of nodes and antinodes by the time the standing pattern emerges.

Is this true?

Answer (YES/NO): NO